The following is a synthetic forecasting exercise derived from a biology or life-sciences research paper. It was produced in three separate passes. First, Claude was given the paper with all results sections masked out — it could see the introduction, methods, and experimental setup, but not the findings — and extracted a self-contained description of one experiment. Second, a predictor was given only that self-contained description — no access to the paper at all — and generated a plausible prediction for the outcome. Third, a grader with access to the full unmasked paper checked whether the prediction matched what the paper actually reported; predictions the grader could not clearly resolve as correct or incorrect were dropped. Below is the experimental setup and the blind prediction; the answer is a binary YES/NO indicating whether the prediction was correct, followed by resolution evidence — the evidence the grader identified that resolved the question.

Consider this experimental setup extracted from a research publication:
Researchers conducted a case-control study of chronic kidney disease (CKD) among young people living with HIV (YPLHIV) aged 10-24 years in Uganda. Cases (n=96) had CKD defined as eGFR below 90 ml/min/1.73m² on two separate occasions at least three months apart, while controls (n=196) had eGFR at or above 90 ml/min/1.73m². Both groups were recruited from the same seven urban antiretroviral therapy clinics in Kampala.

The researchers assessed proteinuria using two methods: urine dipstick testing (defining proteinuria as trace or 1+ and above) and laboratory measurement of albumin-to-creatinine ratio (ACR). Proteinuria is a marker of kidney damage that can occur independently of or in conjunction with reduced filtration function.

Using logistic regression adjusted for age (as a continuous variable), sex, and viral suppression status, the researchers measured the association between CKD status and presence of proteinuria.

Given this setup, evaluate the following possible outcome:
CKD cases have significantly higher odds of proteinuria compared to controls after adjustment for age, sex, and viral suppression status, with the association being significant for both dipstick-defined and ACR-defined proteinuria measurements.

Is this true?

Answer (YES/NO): YES